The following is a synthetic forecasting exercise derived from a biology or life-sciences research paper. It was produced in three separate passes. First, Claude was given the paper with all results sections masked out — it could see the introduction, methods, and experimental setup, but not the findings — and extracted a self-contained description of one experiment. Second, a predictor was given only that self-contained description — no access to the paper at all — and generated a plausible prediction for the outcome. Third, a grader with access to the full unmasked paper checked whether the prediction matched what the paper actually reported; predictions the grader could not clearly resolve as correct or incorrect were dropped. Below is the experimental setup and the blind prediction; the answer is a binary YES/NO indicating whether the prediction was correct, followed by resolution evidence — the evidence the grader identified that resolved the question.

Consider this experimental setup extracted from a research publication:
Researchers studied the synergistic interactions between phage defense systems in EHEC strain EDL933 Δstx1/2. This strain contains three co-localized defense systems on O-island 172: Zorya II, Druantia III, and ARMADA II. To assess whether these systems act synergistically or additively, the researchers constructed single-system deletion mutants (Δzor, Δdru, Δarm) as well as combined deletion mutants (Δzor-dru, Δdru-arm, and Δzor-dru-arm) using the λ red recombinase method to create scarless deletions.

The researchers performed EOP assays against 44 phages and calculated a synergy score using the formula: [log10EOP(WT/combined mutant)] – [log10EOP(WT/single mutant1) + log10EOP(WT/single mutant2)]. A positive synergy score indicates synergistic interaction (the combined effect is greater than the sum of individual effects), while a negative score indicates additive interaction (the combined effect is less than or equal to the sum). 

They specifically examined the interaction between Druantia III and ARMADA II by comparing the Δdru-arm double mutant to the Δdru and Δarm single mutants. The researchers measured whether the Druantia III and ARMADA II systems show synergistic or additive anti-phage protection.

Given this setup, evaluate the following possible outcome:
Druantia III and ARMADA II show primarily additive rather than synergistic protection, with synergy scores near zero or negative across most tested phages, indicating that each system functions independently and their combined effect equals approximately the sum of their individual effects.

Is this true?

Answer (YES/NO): NO